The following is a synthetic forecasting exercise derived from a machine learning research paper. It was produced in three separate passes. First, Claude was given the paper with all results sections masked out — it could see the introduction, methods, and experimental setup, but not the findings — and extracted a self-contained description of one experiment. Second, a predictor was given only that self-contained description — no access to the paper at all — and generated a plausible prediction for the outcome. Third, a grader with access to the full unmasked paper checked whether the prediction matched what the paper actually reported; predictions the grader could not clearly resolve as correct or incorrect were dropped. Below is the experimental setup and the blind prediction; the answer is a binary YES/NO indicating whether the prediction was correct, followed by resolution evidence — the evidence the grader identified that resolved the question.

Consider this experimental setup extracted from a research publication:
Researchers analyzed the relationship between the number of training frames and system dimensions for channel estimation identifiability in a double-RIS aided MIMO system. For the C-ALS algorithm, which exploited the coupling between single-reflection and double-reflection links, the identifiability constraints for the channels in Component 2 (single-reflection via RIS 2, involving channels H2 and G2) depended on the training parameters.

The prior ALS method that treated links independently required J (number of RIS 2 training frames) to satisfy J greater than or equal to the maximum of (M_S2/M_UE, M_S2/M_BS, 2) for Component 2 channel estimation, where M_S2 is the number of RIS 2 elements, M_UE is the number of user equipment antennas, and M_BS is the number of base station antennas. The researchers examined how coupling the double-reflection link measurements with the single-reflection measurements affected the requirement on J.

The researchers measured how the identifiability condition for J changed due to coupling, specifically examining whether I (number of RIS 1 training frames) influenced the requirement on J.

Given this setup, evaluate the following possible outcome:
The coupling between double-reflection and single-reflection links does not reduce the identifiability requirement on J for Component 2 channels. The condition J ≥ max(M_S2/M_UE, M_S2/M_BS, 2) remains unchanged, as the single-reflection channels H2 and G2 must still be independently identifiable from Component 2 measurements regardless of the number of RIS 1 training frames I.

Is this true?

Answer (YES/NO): NO